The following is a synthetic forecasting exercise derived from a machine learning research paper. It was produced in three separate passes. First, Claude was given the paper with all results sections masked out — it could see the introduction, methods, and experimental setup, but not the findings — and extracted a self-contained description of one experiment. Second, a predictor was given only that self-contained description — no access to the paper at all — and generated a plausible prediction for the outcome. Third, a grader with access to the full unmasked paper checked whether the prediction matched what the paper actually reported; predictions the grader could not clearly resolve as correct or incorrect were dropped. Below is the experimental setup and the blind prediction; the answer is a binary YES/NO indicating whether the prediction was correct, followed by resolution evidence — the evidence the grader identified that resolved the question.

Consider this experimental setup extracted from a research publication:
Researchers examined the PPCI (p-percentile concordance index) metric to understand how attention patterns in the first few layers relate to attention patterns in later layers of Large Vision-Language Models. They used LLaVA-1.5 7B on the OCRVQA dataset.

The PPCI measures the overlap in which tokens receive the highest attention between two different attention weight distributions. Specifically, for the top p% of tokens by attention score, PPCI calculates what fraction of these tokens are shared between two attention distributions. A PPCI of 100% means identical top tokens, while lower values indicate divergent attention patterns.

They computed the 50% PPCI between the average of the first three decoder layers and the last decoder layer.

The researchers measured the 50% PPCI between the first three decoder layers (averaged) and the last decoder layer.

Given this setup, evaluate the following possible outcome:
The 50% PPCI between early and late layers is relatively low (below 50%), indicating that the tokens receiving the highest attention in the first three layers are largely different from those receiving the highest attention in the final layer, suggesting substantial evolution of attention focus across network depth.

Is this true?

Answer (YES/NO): NO